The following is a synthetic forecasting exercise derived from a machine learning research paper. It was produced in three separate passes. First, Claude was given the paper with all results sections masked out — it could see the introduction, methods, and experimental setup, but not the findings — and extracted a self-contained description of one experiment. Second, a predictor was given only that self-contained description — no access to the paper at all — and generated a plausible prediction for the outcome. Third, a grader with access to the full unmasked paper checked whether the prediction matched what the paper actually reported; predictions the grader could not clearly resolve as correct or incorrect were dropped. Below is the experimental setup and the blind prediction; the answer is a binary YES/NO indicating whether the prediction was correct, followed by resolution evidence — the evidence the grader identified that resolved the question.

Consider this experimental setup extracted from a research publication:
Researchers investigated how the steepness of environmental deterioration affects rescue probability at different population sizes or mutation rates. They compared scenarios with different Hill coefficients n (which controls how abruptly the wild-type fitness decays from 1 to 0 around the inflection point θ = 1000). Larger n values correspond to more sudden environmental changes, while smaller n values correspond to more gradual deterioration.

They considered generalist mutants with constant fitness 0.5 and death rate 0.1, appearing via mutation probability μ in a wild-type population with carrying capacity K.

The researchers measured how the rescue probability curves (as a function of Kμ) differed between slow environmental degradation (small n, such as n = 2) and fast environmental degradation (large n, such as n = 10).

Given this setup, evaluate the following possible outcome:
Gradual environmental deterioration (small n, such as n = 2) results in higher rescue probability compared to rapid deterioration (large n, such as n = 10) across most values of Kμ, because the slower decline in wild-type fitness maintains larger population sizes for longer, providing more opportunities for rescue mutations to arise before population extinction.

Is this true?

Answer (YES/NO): YES